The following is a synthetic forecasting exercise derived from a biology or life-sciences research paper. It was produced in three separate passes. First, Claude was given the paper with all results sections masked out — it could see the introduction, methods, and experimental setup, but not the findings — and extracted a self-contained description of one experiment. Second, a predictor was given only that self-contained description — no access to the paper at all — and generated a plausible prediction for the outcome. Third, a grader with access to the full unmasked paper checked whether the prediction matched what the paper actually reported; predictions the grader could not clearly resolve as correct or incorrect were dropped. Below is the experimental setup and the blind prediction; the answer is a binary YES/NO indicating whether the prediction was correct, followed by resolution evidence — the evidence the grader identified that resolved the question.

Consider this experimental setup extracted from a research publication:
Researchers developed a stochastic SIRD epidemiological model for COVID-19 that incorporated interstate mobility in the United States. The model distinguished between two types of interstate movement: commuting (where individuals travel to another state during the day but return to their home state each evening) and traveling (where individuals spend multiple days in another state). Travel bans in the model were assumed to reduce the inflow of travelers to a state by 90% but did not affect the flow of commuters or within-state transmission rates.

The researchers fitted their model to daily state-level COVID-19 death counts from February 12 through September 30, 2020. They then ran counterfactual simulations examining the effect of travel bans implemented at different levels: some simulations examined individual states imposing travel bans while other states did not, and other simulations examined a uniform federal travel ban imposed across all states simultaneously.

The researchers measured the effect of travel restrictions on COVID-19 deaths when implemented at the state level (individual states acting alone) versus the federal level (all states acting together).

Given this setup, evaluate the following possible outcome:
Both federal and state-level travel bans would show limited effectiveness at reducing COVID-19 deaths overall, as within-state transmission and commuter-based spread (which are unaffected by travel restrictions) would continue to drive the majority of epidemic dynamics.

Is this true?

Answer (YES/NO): NO